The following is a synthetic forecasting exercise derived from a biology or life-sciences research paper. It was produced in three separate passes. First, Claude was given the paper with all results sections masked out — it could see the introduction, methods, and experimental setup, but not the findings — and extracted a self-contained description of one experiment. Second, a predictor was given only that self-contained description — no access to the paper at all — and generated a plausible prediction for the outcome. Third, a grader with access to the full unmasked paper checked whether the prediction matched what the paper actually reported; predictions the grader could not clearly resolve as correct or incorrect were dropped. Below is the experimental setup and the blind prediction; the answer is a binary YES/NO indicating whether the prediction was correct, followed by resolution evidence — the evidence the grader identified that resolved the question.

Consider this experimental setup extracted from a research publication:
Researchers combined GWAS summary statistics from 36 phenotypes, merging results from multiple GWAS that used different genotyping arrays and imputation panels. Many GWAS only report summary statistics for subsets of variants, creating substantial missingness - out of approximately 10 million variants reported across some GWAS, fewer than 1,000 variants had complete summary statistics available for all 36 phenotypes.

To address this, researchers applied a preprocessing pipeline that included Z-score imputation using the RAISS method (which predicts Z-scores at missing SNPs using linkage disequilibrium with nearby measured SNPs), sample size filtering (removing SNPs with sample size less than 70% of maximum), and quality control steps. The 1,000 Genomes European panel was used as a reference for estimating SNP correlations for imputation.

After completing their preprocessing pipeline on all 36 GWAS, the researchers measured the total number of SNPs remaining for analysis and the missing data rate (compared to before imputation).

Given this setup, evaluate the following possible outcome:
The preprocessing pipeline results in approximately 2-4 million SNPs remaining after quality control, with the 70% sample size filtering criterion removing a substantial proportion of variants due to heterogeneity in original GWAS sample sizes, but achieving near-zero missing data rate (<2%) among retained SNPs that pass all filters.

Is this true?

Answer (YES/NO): NO